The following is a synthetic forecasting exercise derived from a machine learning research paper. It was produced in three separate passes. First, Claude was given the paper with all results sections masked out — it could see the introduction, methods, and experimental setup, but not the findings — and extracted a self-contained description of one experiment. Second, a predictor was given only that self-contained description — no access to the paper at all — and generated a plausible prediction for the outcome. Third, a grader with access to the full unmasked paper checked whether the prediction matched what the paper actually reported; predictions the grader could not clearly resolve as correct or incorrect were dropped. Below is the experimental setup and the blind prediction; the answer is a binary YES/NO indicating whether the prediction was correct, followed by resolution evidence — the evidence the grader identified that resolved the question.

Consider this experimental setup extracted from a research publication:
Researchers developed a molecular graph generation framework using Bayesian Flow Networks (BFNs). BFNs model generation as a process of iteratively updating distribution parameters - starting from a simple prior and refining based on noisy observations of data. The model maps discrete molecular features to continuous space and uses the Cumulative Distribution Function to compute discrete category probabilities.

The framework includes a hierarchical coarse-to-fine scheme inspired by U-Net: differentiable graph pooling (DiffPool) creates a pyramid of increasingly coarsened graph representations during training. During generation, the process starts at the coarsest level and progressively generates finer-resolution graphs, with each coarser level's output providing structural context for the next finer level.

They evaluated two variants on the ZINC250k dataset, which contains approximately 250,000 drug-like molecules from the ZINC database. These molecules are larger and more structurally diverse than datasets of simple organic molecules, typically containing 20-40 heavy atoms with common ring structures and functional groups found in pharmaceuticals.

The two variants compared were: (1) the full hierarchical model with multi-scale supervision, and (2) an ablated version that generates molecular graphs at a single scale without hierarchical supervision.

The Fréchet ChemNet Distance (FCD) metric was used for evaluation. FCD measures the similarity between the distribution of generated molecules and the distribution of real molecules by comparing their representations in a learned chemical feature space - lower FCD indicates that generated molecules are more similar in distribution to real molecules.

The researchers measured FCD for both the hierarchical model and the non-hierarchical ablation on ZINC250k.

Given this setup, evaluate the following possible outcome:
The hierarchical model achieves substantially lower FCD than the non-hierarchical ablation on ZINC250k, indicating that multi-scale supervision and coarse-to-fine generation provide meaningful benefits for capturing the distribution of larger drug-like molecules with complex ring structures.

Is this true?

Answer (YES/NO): NO